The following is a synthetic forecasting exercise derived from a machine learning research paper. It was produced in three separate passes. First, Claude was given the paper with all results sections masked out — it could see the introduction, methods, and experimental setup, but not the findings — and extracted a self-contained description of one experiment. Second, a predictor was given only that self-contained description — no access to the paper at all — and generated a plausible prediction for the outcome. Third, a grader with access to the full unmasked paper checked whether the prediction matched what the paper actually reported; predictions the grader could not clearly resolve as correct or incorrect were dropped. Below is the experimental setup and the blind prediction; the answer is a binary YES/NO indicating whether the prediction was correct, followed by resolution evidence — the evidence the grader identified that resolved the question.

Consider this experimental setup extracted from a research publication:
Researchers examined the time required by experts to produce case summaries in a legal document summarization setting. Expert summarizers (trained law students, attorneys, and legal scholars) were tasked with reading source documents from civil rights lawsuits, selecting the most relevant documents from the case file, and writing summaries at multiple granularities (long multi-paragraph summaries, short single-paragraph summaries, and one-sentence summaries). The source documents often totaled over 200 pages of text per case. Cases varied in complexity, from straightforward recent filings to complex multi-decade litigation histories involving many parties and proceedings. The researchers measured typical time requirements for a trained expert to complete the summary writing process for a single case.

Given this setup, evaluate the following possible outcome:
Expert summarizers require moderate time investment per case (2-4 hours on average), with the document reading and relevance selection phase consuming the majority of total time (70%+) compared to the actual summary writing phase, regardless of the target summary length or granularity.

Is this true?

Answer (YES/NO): NO